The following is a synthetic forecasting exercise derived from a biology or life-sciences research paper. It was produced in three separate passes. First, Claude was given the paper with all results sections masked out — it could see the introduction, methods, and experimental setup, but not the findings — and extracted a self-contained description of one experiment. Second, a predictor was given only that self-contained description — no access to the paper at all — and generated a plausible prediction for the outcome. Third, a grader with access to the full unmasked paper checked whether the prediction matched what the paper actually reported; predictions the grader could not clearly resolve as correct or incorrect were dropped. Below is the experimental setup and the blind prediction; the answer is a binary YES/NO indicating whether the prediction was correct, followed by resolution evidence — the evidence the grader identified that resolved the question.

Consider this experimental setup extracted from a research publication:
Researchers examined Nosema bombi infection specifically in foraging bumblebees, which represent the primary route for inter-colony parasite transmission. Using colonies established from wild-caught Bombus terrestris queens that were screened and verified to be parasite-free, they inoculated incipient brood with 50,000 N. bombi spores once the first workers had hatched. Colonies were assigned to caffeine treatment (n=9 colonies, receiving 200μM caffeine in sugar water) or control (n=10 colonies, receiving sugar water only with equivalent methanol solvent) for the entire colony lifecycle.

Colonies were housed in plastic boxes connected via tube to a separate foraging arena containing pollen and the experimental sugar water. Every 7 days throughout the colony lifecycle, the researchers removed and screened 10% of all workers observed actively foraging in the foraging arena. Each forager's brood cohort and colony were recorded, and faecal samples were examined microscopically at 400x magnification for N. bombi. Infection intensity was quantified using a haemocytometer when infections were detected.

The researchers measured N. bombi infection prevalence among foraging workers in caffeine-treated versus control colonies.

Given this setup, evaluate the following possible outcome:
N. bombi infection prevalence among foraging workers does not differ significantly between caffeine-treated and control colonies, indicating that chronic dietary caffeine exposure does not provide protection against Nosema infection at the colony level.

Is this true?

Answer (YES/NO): NO